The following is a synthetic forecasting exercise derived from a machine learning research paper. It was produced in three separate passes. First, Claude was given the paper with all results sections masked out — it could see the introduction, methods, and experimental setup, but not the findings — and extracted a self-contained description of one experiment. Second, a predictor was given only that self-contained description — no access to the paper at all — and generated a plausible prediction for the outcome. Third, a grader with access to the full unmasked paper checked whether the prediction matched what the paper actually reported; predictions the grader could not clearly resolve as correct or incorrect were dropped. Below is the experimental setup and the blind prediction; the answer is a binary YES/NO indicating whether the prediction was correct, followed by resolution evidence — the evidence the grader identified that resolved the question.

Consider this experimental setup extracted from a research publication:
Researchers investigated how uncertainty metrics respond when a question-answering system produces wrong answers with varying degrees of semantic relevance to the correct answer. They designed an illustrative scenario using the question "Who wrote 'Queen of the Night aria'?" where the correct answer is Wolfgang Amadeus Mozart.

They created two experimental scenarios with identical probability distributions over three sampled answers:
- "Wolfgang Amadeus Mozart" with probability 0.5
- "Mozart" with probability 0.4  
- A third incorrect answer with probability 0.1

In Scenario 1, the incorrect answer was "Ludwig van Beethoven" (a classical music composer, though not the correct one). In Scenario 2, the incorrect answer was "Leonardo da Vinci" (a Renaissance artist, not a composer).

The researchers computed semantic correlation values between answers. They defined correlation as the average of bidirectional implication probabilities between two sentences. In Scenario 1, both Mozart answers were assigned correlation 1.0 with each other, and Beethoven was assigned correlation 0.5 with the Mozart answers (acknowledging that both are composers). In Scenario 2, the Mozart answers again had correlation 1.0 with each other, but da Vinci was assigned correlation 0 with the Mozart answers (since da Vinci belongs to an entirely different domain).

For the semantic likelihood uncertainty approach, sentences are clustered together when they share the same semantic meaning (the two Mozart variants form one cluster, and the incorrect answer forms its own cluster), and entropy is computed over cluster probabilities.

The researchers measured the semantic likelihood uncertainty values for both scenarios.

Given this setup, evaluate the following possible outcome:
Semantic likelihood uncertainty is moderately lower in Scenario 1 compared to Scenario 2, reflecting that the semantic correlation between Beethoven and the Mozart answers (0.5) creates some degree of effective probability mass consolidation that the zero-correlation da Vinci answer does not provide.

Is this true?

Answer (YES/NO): NO